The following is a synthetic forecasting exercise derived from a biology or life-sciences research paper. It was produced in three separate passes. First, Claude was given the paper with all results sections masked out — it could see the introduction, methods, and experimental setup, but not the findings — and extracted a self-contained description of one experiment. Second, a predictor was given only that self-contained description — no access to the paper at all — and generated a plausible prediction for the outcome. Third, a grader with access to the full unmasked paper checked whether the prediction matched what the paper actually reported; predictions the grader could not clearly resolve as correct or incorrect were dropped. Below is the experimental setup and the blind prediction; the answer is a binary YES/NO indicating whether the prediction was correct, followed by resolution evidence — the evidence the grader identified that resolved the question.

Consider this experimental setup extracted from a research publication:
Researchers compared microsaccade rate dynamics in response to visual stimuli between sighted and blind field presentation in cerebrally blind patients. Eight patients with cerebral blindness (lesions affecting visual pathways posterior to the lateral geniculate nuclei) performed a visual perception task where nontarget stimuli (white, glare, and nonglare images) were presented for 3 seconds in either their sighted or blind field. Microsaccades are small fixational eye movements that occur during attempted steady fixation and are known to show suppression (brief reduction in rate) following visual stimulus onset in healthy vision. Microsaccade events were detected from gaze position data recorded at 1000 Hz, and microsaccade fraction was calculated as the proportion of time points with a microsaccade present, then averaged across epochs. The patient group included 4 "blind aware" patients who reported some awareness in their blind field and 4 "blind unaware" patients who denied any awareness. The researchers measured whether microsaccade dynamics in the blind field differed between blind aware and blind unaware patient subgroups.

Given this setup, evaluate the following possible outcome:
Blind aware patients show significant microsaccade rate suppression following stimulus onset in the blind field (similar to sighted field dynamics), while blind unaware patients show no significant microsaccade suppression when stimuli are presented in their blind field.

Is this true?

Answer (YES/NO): YES